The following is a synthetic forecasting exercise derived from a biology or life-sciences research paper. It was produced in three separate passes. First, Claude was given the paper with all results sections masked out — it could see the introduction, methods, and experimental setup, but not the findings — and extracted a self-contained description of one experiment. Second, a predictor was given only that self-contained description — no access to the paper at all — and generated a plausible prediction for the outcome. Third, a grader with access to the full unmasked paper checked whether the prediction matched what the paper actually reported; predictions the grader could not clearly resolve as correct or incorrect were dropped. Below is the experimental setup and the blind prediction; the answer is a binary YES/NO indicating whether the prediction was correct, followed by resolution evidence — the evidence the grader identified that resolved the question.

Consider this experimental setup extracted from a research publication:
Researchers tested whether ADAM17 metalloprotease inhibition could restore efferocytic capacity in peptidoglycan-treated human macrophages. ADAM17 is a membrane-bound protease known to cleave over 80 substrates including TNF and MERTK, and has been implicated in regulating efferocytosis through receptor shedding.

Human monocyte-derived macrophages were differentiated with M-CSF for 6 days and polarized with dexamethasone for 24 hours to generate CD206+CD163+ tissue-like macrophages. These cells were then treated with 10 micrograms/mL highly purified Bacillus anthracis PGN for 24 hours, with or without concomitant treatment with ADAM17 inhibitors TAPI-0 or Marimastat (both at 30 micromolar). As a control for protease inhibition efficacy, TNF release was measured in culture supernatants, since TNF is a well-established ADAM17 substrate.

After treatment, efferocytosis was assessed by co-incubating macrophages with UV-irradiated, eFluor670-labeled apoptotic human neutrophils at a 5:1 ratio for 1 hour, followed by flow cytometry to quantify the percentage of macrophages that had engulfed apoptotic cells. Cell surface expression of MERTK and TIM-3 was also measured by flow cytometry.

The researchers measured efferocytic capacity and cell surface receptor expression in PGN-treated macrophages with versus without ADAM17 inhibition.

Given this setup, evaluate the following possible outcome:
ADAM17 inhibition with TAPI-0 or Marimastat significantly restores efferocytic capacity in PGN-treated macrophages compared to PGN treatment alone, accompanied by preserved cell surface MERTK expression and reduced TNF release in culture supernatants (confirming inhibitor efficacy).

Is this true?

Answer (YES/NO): NO